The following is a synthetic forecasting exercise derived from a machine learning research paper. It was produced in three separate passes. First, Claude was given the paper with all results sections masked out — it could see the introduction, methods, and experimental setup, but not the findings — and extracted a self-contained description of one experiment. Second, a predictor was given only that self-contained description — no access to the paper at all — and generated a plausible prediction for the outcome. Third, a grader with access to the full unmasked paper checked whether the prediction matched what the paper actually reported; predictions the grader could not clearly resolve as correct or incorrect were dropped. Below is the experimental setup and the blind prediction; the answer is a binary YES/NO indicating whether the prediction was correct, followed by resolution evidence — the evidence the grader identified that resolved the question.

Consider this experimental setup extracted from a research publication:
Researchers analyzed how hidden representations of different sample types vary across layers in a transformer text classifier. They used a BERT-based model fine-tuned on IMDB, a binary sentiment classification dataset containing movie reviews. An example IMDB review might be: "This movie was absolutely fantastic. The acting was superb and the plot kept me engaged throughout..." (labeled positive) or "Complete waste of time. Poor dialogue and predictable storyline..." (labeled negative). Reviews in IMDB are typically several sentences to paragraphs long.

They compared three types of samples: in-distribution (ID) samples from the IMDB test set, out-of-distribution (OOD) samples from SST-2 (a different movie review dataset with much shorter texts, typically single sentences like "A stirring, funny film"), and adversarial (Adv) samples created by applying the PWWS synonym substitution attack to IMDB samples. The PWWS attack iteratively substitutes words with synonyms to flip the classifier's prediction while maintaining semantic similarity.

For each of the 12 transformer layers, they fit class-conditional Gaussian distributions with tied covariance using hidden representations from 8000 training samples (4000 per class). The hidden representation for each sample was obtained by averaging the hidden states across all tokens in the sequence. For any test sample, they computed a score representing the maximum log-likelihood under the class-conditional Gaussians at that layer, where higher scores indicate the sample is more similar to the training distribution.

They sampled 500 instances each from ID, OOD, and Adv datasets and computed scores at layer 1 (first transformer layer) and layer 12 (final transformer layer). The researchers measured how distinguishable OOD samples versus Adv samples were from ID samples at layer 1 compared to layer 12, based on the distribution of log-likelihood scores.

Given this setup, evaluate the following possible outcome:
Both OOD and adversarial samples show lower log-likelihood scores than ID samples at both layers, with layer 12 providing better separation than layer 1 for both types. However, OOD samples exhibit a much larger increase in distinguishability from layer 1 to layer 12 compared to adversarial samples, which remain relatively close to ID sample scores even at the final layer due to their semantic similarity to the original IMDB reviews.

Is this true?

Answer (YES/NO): NO